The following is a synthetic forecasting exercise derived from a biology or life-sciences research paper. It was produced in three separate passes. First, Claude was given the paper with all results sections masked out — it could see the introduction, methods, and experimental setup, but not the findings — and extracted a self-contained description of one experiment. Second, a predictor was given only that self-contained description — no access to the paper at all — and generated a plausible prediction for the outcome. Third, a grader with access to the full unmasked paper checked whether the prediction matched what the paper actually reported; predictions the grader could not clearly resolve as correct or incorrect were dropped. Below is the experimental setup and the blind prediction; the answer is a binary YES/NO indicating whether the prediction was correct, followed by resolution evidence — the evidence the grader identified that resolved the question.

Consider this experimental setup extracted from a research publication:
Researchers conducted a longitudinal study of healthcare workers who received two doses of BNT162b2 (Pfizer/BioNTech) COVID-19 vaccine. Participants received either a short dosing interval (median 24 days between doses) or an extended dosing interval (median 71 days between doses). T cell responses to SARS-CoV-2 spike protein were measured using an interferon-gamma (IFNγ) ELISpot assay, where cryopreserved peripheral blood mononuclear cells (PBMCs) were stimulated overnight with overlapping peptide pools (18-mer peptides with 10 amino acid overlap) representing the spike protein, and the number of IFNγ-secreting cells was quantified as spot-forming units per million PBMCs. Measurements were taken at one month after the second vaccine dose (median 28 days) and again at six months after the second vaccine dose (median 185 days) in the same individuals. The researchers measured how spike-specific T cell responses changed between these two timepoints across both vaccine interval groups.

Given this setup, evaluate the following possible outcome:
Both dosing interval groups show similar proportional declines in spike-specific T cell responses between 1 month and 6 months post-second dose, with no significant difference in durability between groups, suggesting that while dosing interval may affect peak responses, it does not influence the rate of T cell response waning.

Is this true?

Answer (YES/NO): YES